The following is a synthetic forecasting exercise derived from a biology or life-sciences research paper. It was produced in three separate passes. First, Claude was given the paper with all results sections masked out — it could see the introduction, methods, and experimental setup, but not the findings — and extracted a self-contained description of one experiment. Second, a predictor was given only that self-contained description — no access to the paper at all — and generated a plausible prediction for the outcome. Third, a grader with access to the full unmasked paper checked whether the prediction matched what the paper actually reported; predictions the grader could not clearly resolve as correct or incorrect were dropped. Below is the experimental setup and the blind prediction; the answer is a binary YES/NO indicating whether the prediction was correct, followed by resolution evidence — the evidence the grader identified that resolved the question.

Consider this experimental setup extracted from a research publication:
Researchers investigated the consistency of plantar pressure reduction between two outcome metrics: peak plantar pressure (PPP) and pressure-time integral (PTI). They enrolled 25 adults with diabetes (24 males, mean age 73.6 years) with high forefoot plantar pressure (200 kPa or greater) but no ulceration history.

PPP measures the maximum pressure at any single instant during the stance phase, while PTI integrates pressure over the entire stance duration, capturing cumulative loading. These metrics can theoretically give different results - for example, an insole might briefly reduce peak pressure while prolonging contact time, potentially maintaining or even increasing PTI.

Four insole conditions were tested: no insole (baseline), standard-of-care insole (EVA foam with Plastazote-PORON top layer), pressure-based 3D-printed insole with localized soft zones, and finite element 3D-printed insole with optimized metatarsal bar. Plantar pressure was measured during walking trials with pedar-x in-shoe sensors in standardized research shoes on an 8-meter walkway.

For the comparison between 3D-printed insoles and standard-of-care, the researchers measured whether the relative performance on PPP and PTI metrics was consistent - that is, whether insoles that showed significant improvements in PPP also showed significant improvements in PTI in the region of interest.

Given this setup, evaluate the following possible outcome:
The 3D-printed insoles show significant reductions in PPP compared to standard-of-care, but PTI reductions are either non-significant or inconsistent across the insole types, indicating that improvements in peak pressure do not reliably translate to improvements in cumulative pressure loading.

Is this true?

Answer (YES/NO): NO